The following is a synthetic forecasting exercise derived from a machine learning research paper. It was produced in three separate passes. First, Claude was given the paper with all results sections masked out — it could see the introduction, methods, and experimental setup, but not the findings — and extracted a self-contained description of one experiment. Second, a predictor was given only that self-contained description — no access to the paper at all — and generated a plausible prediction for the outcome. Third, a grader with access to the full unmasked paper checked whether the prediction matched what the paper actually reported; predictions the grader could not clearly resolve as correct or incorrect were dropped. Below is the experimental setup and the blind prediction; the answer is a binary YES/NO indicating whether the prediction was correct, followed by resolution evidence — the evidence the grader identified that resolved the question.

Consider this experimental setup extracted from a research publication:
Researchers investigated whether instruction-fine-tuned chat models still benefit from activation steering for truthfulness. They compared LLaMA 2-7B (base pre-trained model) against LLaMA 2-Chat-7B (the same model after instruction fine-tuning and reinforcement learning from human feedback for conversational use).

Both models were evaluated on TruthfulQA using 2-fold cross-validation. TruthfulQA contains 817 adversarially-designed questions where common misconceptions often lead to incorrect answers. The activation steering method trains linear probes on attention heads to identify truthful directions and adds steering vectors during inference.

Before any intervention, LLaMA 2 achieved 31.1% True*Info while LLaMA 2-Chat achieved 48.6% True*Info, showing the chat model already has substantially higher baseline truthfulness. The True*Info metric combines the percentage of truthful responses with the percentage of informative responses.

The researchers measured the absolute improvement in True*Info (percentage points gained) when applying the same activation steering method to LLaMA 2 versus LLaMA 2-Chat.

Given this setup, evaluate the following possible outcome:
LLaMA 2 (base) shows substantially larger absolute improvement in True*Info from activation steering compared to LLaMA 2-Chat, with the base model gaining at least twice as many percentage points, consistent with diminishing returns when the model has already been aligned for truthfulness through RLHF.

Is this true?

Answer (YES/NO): NO